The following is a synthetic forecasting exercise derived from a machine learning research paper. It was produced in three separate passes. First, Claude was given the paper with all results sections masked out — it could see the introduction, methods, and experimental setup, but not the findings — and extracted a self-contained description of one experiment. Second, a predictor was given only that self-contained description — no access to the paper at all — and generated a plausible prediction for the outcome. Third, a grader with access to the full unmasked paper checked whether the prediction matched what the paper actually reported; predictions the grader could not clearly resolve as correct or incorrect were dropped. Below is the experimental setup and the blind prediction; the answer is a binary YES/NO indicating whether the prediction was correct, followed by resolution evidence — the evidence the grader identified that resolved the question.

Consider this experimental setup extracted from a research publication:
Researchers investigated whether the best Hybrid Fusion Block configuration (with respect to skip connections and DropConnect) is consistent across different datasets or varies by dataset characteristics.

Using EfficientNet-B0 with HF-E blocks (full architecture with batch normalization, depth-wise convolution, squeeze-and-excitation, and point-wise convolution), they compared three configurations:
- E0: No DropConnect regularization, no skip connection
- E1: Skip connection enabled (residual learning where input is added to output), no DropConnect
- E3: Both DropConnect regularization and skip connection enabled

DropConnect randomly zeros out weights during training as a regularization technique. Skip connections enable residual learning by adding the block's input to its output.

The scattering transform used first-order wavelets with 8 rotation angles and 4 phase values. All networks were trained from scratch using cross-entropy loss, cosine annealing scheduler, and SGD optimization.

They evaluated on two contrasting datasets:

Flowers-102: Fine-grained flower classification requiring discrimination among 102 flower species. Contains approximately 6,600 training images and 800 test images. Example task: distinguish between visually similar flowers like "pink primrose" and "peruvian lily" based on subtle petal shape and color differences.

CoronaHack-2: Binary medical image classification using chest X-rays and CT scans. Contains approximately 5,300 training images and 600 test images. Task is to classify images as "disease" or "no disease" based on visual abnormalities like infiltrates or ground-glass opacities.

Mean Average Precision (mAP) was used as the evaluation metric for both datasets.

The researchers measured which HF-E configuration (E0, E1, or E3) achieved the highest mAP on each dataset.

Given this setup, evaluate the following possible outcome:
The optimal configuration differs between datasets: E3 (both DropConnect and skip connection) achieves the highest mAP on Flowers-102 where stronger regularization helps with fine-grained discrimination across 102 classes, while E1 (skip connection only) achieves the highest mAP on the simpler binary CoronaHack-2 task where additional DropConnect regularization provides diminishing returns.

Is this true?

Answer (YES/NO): NO